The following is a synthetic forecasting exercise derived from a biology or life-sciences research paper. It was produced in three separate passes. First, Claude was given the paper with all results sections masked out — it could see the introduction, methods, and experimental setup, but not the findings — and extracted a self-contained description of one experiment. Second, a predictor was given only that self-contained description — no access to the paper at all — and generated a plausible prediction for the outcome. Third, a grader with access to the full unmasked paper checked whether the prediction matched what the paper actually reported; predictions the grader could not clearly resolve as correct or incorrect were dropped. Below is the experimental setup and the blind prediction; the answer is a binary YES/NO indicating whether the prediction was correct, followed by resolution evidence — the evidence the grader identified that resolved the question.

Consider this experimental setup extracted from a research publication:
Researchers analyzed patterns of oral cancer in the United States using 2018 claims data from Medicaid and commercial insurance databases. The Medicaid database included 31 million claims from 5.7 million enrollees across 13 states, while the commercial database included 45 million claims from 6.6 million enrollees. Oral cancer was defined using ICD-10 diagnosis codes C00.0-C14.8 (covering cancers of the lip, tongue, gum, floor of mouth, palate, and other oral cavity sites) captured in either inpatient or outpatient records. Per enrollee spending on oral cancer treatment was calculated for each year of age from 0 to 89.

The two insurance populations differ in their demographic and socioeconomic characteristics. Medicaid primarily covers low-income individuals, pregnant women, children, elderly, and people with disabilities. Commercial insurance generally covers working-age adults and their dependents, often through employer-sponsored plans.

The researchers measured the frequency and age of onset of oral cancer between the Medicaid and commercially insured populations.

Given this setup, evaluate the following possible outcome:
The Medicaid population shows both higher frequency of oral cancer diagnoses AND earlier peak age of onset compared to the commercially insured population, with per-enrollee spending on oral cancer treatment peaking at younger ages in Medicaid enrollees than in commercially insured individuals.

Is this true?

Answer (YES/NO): YES